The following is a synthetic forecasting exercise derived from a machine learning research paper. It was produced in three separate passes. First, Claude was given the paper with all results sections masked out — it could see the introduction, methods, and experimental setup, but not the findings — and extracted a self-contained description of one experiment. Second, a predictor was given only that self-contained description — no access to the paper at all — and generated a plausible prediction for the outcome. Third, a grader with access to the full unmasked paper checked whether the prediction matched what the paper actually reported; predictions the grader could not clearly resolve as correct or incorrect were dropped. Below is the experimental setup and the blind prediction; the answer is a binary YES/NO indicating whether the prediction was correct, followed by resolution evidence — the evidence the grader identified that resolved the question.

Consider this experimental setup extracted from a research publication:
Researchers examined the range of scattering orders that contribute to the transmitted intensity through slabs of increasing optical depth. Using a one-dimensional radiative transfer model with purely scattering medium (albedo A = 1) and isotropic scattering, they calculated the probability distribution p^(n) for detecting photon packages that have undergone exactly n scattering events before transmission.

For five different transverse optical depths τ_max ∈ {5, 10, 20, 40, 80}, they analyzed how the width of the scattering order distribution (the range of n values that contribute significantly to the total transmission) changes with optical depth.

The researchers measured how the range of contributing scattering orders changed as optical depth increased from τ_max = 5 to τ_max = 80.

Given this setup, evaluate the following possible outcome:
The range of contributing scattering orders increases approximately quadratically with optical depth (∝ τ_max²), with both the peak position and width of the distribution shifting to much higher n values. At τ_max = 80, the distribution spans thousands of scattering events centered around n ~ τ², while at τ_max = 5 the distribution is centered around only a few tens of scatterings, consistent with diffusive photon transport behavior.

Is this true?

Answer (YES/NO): NO